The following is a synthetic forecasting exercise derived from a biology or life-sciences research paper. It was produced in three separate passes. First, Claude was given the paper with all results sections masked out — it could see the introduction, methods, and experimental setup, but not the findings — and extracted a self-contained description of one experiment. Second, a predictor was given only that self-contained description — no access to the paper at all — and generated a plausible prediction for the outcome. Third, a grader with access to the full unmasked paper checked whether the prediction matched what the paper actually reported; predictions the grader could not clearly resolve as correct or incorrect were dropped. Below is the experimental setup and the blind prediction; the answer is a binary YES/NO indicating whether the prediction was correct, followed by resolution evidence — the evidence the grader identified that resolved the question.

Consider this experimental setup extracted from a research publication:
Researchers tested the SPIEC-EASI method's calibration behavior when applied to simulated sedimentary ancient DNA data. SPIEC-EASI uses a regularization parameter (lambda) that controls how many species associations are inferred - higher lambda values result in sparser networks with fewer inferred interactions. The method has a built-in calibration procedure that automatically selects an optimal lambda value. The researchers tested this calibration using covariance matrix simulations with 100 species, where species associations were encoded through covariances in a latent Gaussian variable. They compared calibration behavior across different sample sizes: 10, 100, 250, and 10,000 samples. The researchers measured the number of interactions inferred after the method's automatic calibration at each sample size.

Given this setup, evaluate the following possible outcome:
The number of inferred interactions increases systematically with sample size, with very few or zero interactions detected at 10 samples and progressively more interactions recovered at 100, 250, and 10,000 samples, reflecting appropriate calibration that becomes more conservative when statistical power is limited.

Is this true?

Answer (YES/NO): NO